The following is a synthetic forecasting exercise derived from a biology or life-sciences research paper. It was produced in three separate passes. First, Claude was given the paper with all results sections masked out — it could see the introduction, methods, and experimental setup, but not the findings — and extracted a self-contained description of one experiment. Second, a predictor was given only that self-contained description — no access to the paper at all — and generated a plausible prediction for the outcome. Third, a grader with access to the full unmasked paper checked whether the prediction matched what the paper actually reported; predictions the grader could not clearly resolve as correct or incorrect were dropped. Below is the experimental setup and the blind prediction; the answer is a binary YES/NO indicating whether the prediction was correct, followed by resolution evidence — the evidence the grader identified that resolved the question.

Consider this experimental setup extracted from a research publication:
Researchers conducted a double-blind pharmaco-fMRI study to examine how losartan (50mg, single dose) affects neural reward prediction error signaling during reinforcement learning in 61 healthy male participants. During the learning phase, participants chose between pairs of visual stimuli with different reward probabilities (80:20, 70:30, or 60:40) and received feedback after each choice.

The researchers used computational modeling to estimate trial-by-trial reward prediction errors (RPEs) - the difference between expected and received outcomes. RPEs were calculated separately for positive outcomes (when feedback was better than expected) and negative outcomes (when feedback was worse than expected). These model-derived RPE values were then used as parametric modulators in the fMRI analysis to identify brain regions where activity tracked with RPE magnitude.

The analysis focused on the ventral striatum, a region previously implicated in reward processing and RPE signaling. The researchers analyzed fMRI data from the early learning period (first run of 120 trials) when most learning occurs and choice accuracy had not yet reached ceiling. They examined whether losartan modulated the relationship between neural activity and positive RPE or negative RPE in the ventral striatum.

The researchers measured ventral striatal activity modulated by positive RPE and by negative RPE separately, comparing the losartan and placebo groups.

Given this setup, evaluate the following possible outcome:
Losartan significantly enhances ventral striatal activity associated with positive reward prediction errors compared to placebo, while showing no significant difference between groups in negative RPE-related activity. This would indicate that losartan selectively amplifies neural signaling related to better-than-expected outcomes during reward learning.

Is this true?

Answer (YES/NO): NO